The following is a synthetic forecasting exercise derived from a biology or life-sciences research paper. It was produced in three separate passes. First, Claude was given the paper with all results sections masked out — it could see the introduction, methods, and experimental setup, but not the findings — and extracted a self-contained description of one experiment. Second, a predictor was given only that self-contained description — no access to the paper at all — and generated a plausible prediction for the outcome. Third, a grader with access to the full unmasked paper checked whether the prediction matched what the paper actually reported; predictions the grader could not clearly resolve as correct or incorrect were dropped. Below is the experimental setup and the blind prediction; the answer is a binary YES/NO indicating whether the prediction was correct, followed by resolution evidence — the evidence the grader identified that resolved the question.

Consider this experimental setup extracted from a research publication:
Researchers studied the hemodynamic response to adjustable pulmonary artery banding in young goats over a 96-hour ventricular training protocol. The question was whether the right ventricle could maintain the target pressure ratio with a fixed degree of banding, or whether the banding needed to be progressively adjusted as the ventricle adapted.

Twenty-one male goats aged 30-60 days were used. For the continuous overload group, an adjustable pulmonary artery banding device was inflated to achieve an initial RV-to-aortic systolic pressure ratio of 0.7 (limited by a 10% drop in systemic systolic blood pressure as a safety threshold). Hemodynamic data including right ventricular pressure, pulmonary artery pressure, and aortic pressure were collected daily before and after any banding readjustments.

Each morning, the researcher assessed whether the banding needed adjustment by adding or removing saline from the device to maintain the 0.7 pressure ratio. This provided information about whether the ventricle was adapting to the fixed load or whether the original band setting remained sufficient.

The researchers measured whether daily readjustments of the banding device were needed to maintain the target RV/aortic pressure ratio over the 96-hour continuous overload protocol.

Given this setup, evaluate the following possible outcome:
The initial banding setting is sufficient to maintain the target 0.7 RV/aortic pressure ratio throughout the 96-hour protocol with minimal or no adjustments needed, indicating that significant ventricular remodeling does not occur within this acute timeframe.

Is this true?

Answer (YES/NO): NO